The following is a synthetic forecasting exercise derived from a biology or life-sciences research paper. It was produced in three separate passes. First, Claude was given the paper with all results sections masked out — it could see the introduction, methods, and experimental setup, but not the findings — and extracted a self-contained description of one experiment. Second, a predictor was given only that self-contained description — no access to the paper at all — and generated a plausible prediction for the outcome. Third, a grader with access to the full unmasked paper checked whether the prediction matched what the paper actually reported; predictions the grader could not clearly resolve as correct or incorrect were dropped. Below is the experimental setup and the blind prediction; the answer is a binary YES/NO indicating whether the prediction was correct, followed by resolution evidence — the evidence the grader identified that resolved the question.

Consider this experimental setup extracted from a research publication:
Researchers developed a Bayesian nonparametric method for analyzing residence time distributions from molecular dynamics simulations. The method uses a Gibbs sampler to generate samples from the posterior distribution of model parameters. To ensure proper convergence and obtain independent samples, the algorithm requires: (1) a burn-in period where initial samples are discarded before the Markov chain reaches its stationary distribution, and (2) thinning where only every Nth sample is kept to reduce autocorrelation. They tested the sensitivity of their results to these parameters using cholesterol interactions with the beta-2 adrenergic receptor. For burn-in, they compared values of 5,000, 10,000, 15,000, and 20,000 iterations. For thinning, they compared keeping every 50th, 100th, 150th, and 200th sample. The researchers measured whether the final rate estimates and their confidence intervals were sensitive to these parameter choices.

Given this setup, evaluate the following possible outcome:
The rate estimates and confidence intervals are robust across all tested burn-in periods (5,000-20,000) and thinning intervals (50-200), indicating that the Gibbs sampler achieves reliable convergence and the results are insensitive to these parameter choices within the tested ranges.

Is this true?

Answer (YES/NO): YES